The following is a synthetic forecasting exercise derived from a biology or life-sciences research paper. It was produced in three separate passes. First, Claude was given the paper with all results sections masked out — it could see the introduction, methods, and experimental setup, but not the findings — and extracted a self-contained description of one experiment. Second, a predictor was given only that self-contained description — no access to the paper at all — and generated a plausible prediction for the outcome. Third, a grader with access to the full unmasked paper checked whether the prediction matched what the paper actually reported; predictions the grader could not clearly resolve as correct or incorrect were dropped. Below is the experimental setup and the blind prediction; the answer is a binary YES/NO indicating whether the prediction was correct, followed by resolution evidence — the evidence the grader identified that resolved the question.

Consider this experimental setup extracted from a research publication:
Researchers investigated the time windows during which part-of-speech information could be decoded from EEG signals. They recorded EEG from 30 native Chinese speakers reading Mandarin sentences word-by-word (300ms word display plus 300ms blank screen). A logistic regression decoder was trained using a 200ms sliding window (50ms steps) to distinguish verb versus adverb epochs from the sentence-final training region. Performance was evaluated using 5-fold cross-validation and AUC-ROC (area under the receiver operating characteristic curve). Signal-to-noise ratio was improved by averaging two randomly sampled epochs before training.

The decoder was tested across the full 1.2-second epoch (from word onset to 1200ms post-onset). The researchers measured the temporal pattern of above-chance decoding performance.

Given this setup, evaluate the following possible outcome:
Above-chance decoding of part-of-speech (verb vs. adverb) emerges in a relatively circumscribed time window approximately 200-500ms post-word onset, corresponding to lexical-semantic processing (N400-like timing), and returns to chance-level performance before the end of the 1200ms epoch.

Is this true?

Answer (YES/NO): NO